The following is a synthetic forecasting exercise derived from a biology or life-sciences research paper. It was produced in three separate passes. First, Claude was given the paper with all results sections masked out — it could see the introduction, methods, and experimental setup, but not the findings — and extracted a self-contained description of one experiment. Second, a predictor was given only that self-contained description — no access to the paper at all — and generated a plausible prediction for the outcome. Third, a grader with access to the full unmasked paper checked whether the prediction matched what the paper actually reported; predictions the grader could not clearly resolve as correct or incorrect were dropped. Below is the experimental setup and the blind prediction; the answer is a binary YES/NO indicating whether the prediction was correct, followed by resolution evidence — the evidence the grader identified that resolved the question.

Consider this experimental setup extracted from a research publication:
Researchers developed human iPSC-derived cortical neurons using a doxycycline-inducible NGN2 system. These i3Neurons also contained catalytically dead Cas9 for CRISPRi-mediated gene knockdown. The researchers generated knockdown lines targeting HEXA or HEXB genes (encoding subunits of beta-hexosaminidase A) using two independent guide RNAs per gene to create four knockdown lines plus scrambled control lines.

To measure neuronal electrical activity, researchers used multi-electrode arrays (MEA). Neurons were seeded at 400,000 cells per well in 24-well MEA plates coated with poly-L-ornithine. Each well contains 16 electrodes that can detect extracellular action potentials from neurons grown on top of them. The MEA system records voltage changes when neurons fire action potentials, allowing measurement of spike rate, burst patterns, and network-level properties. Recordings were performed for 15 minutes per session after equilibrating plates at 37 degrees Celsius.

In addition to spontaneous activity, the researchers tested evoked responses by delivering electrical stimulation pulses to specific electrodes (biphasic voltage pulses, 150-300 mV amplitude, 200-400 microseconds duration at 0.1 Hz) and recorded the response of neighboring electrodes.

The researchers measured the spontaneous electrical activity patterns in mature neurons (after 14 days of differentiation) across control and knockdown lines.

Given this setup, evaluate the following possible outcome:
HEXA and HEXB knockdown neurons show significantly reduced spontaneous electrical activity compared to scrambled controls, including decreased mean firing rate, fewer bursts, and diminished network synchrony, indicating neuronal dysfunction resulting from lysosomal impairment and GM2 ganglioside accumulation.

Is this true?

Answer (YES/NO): NO